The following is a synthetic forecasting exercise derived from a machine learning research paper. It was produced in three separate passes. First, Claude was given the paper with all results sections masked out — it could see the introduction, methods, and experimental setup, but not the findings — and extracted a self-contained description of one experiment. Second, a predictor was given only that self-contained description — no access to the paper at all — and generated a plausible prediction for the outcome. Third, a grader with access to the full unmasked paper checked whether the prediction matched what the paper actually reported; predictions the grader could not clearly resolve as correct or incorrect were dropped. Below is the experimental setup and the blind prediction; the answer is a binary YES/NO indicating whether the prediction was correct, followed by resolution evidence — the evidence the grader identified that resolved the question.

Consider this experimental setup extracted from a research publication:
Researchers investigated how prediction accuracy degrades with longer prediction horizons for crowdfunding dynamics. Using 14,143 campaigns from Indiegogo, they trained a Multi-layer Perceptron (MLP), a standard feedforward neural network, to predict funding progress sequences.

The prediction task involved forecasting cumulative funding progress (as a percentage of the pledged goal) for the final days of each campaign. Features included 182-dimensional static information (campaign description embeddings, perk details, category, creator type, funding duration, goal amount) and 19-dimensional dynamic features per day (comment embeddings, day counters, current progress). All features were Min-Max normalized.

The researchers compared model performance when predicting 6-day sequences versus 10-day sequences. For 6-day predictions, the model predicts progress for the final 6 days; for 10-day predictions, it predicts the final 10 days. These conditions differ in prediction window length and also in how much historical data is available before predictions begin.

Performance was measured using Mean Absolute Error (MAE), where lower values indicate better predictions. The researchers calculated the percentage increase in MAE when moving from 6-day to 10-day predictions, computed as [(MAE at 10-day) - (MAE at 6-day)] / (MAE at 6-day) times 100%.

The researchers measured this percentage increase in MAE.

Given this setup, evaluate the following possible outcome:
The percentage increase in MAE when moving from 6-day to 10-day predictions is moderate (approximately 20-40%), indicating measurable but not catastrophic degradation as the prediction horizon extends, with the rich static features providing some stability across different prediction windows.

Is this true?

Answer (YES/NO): NO